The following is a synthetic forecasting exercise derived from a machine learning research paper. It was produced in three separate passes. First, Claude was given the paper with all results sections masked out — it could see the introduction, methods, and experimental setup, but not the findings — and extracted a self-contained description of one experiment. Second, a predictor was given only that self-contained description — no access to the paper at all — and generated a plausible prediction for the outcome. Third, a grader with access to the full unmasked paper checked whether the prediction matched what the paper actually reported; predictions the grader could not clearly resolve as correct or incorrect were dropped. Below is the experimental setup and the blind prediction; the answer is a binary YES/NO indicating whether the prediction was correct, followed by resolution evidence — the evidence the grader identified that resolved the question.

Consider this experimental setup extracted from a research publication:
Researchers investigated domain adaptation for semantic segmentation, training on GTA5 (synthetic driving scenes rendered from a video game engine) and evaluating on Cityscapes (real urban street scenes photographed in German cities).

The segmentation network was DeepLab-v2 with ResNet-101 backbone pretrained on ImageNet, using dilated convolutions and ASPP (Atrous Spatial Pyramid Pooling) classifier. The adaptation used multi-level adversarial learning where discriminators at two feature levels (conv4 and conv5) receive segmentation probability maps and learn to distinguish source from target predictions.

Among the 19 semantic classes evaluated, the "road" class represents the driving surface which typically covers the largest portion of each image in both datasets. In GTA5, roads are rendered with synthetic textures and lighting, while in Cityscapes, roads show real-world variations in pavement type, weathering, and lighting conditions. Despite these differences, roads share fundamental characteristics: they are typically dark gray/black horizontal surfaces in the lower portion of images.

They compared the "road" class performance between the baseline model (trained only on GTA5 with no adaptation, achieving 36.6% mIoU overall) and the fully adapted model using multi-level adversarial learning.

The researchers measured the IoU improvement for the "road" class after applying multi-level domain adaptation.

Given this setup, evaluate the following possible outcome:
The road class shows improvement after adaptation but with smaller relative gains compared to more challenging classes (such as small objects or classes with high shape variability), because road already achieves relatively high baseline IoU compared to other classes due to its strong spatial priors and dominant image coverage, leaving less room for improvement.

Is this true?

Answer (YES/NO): NO